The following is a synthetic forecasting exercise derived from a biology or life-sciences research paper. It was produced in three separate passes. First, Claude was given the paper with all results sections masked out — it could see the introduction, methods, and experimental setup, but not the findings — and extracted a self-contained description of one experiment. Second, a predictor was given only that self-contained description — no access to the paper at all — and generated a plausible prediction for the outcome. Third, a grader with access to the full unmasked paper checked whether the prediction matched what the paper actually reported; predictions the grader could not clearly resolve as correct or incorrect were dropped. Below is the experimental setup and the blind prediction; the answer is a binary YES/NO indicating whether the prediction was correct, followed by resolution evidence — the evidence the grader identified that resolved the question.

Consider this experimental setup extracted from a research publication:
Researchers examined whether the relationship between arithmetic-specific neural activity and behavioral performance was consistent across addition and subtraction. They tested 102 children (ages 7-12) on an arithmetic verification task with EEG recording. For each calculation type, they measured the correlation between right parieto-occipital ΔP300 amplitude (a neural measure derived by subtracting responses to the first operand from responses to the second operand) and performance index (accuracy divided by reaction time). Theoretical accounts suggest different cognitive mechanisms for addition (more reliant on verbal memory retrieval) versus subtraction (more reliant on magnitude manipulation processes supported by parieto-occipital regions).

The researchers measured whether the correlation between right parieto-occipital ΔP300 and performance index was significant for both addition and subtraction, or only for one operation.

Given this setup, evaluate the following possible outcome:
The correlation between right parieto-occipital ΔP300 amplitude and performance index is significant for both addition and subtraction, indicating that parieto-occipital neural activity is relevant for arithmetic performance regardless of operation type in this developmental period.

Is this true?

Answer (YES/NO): YES